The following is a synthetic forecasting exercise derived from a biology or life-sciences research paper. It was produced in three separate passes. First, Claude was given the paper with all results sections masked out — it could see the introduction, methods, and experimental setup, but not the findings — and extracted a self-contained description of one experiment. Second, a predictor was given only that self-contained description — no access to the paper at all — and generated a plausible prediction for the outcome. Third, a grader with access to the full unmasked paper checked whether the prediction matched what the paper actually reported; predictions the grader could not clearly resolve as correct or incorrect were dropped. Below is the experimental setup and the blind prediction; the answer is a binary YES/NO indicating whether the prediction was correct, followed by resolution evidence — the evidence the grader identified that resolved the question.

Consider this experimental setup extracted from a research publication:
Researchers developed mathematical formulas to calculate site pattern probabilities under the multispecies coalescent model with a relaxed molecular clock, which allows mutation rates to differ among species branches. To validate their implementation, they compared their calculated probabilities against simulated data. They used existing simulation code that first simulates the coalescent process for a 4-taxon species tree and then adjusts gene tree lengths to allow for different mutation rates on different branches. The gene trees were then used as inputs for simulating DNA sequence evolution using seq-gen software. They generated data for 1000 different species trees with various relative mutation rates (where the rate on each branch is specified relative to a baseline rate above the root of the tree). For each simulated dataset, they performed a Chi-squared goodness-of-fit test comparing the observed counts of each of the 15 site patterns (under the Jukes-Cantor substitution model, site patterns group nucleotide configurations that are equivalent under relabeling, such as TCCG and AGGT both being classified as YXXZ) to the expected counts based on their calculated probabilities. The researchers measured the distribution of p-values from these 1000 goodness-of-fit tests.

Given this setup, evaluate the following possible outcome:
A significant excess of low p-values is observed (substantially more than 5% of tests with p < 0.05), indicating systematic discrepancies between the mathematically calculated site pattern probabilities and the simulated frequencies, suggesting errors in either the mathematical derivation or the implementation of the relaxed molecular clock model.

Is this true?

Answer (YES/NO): NO